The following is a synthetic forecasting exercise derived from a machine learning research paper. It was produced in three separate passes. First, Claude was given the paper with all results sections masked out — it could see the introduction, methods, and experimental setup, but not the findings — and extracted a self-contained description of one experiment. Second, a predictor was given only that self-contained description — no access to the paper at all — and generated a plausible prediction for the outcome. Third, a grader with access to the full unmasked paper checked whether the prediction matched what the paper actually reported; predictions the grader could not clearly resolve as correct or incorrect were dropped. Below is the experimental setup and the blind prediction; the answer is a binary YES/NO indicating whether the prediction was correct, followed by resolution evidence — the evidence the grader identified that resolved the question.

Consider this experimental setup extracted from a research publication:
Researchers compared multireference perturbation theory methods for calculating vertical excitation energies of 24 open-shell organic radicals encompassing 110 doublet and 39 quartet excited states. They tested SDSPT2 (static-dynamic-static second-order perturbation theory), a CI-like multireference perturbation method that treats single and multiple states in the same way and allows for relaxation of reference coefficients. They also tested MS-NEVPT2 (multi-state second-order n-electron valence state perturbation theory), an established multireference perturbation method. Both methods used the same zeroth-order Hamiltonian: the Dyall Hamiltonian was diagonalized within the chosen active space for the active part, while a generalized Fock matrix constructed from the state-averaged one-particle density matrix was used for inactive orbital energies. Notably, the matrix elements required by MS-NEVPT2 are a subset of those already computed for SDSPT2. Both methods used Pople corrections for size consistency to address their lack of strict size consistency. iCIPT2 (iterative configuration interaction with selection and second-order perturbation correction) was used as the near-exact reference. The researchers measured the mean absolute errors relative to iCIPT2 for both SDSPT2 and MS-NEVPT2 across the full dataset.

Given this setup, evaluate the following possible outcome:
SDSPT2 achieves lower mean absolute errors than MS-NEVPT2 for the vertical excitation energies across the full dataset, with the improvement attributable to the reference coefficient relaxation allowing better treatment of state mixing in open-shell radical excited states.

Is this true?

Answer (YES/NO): NO